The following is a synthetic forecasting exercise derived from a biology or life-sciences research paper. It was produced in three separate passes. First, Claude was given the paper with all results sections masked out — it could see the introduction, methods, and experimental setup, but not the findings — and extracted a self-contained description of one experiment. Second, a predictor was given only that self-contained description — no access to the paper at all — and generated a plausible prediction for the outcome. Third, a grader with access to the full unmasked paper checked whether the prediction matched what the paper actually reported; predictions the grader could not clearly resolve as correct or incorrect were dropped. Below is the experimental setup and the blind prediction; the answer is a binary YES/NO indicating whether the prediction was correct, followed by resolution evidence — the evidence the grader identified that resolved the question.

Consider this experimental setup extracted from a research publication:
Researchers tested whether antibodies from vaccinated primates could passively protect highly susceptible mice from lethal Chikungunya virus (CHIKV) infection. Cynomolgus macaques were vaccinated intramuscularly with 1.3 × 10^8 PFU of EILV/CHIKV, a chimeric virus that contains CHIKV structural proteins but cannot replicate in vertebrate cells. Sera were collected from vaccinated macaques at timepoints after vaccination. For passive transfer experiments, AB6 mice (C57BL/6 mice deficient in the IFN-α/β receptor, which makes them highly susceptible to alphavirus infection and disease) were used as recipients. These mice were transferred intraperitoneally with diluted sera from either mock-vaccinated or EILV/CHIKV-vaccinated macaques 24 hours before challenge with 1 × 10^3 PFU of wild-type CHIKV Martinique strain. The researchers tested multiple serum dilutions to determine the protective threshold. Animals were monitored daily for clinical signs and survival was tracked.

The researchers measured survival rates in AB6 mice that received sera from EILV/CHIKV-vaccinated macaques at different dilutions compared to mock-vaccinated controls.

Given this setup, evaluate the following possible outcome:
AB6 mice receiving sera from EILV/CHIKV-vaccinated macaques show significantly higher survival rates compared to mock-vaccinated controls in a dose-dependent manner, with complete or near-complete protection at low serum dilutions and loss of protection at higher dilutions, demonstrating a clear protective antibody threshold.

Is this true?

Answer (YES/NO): NO